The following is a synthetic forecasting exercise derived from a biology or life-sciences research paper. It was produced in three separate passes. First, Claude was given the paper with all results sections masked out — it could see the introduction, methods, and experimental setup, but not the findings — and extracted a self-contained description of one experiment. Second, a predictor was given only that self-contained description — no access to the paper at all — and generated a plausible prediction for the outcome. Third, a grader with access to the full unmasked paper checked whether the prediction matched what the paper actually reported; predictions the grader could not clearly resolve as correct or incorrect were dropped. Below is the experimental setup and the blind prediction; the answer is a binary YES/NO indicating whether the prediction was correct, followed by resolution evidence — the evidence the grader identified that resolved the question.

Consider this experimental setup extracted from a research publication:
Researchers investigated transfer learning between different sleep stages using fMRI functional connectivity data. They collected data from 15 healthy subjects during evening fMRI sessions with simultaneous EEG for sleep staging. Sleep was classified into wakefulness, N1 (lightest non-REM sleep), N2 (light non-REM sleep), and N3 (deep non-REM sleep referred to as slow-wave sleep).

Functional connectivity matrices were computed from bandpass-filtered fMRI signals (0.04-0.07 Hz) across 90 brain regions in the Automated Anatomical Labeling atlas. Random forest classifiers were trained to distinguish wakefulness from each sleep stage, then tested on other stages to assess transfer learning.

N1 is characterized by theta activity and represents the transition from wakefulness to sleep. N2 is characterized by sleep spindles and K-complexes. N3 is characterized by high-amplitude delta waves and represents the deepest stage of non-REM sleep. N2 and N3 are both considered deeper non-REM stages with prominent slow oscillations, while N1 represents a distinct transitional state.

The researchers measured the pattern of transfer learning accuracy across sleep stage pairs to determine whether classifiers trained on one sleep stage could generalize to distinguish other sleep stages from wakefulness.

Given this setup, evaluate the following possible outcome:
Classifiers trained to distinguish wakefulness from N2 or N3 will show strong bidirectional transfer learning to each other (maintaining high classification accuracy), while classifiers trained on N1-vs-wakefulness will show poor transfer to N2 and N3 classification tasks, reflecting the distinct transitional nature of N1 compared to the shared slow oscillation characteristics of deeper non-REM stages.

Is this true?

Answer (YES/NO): YES